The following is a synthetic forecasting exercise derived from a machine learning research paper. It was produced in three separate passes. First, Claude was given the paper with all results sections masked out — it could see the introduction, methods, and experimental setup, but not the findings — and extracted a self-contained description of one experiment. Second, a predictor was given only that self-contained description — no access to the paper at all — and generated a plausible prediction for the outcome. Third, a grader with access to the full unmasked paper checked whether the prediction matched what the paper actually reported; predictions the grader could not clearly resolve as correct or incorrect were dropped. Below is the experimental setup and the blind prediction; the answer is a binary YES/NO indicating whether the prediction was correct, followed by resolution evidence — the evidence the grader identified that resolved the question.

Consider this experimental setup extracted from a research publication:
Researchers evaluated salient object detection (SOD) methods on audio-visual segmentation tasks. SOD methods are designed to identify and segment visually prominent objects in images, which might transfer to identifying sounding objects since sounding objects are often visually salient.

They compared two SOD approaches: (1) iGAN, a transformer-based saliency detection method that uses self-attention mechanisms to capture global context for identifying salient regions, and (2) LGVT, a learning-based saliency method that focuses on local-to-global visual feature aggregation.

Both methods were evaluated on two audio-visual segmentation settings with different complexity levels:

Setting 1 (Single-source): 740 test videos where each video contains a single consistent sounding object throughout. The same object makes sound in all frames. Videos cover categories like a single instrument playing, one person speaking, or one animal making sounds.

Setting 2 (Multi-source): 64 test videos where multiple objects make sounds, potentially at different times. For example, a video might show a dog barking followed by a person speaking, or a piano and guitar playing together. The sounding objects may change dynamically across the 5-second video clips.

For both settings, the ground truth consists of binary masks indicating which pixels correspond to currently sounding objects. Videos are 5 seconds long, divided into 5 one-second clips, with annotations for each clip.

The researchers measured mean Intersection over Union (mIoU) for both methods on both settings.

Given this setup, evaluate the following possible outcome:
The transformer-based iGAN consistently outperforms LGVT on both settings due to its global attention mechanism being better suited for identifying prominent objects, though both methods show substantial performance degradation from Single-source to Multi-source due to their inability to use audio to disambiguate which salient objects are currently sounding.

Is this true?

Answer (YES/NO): NO